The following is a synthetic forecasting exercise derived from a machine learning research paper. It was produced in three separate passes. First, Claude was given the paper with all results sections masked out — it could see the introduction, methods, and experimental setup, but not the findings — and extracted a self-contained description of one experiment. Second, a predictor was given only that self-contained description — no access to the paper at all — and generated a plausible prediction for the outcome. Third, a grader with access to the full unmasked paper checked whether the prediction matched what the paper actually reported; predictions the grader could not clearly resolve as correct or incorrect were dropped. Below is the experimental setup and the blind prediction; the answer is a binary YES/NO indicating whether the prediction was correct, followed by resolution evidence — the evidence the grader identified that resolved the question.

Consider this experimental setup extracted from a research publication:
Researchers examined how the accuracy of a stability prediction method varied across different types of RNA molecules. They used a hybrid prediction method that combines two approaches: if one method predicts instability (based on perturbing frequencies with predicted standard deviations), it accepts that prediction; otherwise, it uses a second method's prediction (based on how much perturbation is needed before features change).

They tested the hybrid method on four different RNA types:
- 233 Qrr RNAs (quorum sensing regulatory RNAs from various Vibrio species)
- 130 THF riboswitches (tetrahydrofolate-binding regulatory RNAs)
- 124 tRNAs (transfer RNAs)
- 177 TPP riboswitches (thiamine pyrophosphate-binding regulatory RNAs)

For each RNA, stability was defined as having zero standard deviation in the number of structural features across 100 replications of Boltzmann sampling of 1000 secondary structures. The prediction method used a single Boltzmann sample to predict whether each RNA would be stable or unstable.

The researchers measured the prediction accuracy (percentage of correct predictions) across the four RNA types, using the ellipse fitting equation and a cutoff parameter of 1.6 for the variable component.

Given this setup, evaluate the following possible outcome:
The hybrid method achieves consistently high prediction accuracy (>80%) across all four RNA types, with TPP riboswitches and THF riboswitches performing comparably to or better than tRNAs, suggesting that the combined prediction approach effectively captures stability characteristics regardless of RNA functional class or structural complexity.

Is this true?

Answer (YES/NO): YES